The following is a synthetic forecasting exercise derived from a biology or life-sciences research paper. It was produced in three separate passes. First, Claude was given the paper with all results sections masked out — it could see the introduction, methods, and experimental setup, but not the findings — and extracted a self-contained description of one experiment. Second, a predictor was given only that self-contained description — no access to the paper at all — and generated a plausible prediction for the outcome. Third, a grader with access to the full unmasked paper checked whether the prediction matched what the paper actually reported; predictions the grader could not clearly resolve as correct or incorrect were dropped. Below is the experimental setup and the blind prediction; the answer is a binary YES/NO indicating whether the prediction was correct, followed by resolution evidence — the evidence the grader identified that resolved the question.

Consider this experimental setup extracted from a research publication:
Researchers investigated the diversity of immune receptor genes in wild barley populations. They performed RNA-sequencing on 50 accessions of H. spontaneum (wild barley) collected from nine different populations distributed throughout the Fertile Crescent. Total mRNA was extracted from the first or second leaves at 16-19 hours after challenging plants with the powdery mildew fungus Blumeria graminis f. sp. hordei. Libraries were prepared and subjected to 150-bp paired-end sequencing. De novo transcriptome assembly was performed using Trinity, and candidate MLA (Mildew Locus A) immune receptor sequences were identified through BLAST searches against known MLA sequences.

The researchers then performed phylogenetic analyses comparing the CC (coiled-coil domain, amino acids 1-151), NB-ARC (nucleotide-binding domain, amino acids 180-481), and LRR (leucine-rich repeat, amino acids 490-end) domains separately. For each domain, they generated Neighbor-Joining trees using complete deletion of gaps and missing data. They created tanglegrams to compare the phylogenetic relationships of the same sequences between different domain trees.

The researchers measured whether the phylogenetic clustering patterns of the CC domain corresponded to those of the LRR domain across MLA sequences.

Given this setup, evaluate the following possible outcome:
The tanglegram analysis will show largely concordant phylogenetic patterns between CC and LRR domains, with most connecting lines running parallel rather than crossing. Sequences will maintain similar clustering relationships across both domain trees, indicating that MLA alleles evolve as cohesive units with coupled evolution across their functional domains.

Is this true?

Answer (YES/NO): NO